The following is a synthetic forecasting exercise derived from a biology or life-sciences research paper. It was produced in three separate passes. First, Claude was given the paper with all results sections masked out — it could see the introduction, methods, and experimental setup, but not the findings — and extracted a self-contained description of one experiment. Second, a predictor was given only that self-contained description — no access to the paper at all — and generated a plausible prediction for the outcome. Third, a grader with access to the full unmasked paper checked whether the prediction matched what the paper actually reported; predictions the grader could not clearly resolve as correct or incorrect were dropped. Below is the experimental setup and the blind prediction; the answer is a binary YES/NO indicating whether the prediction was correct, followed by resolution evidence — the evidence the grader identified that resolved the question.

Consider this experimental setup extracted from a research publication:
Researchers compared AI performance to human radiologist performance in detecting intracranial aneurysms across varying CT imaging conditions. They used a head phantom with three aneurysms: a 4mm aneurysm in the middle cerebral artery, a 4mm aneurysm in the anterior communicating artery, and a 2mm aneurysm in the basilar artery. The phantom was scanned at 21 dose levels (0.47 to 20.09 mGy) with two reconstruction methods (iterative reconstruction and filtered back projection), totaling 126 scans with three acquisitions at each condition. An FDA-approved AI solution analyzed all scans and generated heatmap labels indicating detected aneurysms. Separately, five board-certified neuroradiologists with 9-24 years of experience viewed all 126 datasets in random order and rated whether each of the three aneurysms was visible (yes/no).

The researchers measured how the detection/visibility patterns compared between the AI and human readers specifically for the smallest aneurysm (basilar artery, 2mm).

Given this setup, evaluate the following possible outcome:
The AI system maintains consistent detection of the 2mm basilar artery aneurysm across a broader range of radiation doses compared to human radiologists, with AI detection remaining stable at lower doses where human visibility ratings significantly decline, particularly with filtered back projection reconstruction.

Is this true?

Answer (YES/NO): NO